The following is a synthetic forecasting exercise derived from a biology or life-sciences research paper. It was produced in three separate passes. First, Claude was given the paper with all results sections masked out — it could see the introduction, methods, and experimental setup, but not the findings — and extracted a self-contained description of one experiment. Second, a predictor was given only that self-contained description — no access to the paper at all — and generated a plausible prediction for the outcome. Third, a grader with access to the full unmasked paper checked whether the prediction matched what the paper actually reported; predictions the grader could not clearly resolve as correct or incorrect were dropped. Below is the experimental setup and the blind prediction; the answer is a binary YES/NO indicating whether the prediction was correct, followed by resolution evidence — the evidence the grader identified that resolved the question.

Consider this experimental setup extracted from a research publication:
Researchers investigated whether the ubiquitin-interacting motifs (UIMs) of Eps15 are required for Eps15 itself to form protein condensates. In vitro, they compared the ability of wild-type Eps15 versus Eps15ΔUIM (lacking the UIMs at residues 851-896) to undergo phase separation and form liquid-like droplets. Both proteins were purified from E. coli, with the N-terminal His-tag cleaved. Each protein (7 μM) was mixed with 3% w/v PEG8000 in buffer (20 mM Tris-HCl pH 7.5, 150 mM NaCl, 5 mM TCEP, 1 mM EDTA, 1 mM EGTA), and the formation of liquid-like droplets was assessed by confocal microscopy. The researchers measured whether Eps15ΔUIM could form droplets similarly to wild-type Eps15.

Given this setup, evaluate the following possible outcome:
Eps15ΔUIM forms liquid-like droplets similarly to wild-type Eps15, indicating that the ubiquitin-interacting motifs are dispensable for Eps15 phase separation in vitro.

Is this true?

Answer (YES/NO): YES